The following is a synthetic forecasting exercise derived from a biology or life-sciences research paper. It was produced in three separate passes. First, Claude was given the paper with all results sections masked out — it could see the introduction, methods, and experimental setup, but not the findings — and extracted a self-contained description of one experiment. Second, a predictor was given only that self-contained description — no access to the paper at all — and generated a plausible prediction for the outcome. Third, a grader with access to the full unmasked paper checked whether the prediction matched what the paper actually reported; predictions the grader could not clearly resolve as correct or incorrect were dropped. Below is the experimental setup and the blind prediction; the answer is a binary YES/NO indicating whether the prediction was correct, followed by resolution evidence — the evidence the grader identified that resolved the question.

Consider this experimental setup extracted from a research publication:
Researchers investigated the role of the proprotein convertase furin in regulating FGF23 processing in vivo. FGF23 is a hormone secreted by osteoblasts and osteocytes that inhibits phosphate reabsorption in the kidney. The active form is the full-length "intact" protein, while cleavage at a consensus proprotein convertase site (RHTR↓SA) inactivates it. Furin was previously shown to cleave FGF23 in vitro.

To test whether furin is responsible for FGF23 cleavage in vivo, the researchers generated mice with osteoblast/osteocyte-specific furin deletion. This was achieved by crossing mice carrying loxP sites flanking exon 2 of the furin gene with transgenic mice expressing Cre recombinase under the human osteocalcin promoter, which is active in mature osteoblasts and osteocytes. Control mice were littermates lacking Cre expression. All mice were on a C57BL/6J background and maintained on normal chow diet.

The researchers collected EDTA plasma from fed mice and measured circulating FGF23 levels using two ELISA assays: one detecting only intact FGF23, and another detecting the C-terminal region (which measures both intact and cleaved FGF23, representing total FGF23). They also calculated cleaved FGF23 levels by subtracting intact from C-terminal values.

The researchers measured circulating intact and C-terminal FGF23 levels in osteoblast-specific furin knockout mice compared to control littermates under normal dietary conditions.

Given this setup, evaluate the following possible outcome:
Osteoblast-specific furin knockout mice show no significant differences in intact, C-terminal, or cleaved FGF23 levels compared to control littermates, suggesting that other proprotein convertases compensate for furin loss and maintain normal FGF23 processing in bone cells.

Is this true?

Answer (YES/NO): NO